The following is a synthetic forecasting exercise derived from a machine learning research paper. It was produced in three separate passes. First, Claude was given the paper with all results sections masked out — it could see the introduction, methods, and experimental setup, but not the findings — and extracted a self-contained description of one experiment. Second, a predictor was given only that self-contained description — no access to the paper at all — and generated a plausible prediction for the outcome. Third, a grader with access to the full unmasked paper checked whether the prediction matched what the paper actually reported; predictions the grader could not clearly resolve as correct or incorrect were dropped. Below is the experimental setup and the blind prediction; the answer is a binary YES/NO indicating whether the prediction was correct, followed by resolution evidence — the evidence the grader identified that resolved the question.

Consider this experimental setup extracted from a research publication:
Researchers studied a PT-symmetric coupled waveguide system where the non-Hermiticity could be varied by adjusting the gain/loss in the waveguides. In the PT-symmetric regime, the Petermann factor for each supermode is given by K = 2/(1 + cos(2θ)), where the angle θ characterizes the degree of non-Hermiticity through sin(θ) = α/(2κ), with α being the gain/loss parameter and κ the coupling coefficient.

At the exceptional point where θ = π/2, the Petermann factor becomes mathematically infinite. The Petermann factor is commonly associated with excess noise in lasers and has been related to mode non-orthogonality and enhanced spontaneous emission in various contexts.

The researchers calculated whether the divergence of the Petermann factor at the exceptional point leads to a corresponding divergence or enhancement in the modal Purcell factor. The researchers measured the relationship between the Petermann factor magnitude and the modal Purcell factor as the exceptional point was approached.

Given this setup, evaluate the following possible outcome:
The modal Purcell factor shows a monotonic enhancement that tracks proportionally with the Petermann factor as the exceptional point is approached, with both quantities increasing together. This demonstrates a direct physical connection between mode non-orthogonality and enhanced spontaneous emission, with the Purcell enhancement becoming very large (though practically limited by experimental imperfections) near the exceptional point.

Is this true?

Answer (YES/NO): NO